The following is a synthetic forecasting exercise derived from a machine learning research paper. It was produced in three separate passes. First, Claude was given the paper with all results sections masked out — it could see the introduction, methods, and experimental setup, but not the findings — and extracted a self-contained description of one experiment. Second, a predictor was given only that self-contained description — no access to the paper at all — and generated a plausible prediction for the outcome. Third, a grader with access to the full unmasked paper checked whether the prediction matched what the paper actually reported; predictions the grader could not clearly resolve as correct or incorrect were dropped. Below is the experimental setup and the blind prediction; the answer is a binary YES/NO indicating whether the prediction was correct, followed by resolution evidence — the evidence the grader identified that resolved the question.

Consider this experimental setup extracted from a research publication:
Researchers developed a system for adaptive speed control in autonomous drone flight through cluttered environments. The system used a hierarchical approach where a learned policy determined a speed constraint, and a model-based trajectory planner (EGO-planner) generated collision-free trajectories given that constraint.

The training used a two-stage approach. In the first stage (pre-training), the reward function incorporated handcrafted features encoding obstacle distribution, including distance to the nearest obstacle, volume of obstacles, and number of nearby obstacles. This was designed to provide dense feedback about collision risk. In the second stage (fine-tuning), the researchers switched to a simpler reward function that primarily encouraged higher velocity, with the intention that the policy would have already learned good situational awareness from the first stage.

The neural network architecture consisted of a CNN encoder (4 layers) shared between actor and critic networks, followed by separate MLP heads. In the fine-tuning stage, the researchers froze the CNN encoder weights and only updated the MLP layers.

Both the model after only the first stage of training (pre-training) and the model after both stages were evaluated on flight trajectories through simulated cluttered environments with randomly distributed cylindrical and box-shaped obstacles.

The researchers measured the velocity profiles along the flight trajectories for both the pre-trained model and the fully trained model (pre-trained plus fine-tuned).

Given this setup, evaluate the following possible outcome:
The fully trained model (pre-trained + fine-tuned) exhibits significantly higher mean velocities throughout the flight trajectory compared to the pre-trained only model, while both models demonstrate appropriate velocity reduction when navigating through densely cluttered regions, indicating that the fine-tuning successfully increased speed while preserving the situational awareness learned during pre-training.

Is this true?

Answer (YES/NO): NO